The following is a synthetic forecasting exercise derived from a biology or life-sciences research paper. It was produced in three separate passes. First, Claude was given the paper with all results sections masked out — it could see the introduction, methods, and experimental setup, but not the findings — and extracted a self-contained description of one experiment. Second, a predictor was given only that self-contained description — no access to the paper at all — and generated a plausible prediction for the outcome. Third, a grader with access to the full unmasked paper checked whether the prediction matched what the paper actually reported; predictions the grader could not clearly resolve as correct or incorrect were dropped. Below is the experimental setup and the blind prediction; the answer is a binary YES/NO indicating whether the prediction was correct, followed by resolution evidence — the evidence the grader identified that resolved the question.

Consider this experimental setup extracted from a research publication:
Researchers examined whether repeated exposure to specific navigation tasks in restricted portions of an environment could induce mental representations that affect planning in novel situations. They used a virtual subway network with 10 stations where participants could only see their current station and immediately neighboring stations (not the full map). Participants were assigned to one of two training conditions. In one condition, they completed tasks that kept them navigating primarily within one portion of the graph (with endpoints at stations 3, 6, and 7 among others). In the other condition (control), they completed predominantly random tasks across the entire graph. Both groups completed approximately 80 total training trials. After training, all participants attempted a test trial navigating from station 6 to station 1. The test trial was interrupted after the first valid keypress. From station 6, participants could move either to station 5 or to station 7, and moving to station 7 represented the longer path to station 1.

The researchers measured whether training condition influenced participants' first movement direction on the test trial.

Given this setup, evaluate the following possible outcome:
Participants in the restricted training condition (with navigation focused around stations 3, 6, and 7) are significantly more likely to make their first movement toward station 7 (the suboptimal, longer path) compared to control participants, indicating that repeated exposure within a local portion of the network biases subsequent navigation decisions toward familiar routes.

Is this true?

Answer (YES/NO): NO